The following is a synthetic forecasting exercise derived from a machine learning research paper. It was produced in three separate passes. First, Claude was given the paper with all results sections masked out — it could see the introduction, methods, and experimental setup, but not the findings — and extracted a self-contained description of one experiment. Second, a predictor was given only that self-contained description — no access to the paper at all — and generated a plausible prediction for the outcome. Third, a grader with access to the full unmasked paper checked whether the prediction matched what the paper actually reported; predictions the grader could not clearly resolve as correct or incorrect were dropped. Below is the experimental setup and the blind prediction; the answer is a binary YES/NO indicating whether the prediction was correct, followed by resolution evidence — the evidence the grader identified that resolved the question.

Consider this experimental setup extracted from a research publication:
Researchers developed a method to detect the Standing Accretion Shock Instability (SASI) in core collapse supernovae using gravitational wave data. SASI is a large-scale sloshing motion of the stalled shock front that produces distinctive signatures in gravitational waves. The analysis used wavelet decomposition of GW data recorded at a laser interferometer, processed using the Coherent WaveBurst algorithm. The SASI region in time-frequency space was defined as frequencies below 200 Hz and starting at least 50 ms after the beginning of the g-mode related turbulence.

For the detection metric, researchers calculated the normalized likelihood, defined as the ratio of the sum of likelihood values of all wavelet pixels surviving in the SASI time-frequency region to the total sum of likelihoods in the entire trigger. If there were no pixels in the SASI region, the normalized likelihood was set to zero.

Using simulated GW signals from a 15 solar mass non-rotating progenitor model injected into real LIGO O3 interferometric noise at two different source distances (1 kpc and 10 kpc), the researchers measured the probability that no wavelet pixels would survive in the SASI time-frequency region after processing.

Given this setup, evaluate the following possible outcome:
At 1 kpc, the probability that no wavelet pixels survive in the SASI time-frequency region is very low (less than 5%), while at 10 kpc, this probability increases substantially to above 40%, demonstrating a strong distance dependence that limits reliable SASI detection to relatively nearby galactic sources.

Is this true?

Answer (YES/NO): NO